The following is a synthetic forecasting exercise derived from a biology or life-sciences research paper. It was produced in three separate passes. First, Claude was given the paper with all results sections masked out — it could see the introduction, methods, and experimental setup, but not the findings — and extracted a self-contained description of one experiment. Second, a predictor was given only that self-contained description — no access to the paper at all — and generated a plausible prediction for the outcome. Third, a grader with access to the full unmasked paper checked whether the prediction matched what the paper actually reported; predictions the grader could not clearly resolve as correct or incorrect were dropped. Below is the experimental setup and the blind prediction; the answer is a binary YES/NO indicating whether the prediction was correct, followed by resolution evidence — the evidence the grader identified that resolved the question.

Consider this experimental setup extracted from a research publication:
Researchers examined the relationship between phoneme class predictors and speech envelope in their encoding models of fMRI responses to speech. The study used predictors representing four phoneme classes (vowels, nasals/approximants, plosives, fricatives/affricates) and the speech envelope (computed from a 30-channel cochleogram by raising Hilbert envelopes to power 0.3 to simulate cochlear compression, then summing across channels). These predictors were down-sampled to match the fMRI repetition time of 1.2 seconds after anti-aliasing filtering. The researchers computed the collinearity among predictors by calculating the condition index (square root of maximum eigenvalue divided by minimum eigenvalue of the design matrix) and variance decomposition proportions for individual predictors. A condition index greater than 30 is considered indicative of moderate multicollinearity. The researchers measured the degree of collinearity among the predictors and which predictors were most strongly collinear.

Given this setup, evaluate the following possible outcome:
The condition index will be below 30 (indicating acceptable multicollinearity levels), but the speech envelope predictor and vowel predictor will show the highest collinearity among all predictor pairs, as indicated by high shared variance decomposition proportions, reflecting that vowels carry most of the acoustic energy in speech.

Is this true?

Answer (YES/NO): NO